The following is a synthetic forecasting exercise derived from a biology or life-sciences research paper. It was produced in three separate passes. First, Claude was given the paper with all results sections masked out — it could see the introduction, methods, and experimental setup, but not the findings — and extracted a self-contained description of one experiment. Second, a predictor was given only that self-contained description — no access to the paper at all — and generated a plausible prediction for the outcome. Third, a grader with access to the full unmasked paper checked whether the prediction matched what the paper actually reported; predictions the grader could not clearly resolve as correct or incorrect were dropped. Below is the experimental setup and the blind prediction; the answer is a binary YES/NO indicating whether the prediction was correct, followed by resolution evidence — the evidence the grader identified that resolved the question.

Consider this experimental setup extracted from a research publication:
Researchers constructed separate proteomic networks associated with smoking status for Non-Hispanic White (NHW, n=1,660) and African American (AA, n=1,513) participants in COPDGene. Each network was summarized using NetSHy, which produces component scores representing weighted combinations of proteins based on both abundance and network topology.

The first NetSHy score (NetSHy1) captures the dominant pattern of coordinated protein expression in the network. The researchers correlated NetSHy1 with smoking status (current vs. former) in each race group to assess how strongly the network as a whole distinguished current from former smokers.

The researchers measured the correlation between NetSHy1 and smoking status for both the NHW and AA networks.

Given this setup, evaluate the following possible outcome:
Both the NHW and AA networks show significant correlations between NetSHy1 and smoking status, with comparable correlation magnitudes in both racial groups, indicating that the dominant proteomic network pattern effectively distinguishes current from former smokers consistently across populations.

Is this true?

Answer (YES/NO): NO